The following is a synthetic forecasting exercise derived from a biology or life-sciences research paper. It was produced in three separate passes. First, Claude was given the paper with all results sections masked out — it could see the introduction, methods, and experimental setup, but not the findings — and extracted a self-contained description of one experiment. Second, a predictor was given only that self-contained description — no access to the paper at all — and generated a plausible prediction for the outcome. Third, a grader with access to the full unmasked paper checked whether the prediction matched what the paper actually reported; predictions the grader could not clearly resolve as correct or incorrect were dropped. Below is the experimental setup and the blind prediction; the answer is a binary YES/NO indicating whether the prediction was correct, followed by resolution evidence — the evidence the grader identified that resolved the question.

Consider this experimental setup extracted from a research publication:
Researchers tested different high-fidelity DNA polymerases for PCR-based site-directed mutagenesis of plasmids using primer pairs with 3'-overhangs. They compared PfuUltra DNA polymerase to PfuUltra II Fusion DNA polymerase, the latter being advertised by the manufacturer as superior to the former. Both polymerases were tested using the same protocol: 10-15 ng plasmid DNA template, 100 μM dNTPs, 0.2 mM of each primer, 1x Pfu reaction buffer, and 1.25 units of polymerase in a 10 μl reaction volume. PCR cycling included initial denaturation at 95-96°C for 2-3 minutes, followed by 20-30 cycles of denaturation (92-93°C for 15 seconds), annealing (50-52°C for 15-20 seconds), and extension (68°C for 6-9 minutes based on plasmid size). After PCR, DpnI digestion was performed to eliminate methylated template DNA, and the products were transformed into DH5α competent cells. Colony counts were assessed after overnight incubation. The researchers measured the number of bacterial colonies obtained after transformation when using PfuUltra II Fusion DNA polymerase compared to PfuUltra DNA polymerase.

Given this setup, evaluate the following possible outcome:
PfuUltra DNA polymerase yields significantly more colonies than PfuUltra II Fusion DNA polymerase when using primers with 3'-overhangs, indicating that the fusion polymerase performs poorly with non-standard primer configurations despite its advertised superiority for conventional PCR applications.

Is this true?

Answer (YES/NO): YES